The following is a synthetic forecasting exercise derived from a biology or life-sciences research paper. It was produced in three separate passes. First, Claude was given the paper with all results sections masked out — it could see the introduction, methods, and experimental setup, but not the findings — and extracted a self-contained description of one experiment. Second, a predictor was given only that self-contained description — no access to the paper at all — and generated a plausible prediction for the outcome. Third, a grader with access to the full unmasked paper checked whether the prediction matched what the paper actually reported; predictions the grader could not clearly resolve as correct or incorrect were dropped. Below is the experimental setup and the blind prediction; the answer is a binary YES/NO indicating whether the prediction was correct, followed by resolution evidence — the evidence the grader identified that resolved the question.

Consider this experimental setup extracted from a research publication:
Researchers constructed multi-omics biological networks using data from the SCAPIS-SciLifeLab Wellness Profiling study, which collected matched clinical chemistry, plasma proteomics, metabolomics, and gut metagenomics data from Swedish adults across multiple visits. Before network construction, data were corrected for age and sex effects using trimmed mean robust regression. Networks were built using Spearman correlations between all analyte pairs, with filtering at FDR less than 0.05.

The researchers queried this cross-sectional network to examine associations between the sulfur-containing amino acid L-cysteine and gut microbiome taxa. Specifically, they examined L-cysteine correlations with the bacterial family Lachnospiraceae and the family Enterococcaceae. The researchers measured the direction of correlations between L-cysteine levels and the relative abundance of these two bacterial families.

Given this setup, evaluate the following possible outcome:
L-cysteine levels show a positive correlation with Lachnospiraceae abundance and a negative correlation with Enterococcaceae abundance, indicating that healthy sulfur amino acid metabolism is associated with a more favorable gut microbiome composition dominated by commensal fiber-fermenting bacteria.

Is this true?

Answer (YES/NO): YES